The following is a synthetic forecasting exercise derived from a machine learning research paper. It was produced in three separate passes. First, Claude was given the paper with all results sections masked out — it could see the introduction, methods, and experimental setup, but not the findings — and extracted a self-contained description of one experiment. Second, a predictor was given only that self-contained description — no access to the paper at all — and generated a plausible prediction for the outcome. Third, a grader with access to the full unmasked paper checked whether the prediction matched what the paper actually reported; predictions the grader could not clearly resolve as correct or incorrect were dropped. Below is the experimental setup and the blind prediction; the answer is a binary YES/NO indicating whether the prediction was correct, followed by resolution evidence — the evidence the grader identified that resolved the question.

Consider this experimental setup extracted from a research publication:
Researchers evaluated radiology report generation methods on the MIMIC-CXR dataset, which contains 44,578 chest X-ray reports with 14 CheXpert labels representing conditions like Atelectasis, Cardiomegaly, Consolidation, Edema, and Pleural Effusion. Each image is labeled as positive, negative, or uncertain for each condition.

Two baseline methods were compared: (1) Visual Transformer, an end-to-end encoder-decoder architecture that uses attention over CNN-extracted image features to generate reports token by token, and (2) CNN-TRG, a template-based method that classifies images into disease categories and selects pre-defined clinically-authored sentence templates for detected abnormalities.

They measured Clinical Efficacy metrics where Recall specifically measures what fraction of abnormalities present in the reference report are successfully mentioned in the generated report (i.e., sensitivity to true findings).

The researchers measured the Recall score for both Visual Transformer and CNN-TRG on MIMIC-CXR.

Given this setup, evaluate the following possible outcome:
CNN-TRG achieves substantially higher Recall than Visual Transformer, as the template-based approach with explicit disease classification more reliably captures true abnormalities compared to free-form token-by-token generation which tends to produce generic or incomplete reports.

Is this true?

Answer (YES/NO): YES